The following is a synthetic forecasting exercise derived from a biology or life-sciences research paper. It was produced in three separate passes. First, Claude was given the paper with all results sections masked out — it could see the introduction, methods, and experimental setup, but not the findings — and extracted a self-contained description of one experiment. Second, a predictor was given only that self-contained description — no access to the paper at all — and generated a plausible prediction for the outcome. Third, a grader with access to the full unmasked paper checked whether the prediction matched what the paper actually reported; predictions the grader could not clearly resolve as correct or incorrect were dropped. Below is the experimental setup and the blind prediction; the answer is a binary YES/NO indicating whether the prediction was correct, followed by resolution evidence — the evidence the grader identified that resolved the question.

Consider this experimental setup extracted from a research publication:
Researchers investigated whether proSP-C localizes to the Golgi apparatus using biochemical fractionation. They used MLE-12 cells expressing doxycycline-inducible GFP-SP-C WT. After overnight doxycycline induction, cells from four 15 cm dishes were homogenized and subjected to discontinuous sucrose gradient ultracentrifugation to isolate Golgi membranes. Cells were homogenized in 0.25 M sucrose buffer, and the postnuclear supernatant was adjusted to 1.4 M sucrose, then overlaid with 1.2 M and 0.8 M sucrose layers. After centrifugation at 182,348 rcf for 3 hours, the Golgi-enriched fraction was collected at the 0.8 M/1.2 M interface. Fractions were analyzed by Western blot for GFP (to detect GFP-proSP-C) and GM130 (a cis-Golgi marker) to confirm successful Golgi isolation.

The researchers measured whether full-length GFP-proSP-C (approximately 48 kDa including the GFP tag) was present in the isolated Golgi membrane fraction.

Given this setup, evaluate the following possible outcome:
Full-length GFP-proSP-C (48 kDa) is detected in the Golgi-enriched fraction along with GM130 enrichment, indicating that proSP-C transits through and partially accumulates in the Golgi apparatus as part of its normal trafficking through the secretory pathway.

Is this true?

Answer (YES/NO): YES